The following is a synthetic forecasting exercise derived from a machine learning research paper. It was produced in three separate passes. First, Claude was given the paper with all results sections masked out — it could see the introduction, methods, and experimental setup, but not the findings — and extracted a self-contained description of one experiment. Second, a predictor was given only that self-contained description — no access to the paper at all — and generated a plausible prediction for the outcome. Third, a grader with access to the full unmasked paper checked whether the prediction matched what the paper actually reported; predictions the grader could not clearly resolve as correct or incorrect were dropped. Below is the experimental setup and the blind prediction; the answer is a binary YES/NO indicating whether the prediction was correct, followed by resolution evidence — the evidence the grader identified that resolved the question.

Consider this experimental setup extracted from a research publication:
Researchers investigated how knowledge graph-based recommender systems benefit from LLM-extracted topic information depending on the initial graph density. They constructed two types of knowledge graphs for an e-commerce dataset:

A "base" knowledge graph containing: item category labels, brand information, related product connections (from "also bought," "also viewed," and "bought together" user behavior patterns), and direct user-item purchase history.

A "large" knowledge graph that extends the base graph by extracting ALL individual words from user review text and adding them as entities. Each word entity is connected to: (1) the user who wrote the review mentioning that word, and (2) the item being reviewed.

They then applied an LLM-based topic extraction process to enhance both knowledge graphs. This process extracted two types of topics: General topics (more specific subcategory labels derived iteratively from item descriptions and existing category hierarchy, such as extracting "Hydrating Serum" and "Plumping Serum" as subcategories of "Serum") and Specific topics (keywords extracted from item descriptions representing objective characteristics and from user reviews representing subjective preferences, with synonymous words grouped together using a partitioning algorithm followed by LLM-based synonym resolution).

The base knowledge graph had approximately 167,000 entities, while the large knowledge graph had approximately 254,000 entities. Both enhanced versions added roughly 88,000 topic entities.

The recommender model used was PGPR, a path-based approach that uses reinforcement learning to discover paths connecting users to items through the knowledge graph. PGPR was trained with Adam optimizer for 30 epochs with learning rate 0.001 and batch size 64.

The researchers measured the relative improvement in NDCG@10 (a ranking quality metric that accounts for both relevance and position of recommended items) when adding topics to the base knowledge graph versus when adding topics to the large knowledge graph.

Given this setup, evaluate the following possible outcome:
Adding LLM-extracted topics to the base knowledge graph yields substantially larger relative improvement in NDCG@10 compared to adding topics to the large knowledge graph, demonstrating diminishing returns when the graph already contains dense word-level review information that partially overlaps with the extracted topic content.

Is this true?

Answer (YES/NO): YES